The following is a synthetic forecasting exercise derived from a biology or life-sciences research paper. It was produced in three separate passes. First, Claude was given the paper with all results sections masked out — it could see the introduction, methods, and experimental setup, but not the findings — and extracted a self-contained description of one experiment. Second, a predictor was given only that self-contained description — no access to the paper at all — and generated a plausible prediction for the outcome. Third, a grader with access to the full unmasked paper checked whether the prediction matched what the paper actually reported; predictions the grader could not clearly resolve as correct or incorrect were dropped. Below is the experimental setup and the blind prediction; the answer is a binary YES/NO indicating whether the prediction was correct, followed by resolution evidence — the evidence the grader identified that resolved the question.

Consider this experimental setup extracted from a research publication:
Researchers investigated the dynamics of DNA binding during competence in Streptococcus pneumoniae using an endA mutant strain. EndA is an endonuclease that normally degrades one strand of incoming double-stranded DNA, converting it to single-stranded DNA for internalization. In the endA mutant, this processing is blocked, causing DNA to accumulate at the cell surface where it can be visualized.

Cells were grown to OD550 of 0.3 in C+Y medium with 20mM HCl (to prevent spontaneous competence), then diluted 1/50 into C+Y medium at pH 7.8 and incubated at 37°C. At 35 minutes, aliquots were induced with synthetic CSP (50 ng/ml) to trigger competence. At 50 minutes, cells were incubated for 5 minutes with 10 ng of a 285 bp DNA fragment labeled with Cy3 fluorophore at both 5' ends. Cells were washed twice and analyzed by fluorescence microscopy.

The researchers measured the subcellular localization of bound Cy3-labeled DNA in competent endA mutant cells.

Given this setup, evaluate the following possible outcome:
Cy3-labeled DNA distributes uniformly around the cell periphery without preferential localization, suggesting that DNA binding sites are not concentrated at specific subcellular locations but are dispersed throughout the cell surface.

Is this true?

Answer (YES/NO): NO